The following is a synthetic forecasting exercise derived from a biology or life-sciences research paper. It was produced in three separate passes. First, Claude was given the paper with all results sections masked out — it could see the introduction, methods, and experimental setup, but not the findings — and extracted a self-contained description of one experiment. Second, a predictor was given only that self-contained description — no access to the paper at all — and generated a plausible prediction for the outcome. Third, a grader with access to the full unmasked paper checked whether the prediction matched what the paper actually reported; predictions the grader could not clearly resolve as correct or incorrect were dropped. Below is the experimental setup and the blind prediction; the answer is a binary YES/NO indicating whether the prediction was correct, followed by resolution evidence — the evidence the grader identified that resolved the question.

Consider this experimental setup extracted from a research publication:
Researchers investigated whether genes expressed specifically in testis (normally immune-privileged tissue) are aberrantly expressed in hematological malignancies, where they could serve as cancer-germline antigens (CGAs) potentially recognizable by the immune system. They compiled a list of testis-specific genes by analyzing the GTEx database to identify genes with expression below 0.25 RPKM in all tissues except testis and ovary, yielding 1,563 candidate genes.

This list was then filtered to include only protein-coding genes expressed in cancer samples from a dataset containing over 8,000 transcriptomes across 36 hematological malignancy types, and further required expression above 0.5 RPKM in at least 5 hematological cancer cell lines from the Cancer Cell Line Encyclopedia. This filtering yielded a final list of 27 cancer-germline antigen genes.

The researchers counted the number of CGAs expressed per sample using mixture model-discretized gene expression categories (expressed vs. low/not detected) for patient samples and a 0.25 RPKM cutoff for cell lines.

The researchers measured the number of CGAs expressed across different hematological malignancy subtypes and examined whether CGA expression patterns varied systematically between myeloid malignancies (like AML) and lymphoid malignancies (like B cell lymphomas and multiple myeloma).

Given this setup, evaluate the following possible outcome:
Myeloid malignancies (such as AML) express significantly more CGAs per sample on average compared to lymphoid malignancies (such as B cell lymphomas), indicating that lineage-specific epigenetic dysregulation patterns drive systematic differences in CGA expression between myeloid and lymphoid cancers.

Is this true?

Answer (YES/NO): NO